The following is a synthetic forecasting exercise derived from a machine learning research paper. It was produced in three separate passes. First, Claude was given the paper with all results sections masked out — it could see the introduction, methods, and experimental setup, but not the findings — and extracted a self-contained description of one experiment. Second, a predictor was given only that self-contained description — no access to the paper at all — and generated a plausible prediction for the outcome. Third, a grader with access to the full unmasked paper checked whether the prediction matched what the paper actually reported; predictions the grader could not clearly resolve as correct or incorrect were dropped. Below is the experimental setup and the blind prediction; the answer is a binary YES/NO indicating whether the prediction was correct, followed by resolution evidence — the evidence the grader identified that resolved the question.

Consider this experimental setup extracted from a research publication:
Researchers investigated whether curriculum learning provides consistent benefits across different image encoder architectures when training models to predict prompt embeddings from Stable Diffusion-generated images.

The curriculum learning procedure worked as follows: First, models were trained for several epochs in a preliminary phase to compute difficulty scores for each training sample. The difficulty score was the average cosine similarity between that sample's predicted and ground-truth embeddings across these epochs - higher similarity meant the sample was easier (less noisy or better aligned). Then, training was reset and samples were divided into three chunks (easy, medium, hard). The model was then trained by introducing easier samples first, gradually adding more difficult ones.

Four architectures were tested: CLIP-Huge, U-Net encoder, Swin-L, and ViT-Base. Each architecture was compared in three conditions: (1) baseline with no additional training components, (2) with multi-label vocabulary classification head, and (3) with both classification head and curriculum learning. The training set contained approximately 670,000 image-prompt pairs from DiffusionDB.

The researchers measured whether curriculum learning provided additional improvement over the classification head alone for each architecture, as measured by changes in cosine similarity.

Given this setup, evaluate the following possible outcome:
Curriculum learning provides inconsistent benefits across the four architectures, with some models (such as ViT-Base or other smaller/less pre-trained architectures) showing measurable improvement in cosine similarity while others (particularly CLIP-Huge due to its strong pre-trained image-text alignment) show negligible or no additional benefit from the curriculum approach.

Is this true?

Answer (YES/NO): NO